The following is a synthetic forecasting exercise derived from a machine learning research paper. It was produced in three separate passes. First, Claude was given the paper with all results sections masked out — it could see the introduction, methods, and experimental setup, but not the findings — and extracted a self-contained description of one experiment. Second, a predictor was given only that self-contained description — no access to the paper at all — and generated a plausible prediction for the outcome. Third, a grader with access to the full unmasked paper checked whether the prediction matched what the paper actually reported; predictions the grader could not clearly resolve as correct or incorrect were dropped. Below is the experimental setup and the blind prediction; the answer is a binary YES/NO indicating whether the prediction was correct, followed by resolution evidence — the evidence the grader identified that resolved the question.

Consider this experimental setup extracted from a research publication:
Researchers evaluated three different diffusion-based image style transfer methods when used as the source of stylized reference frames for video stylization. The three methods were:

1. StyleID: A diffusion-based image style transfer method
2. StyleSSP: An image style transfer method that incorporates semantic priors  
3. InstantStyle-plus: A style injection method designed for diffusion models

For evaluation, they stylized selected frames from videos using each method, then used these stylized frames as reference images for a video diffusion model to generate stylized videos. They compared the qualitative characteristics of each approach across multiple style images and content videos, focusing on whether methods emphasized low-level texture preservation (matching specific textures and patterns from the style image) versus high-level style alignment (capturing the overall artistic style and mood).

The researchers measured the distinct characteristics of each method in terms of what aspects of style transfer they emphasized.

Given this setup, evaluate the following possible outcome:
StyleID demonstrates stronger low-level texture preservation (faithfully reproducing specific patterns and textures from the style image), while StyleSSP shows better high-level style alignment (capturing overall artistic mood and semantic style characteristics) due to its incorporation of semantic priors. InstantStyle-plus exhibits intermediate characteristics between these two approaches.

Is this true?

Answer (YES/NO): NO